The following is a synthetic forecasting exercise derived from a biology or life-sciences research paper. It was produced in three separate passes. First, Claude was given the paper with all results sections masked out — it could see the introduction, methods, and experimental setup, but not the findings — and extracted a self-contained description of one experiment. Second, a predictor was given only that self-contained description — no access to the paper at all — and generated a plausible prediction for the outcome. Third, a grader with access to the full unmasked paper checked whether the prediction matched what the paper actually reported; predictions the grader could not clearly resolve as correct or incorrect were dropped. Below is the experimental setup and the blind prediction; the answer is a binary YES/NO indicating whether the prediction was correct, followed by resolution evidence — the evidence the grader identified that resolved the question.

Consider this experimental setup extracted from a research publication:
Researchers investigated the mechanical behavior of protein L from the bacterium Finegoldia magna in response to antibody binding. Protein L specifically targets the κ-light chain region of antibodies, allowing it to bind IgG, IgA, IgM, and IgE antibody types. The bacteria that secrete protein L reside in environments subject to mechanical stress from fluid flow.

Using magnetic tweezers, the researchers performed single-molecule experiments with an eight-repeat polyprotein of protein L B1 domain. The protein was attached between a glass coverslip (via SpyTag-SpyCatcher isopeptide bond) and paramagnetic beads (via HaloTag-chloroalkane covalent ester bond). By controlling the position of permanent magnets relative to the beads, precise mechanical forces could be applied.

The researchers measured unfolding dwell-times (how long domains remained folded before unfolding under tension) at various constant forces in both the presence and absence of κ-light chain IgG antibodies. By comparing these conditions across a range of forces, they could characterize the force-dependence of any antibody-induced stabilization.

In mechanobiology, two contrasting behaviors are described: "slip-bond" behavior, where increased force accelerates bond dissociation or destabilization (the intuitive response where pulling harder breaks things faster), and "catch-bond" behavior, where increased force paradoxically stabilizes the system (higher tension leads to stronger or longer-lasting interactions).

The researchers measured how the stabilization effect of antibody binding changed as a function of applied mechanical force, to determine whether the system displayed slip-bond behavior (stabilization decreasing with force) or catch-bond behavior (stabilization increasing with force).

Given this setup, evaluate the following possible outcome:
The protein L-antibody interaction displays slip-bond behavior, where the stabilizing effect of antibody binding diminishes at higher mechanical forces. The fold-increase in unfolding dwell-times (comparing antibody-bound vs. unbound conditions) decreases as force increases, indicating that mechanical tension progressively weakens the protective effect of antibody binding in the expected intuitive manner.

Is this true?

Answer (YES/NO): NO